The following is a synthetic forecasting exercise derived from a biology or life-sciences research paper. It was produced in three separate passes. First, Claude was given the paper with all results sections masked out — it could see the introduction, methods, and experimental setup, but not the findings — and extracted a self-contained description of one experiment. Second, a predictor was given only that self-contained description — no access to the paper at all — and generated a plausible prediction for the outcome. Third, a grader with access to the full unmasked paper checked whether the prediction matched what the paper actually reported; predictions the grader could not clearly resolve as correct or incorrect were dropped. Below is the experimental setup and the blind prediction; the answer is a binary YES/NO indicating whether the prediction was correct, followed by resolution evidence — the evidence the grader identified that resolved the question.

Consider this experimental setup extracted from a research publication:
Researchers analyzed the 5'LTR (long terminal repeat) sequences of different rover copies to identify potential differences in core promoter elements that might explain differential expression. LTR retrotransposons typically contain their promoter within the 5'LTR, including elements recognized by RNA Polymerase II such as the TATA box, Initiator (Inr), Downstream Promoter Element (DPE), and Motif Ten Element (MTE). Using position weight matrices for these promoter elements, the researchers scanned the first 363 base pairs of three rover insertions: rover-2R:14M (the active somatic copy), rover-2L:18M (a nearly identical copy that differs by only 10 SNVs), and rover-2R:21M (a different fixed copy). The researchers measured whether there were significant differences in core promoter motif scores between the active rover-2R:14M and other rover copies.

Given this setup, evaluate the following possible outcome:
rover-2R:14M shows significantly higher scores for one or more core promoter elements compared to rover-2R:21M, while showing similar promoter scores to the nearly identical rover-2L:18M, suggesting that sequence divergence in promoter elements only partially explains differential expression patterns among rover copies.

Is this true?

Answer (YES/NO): NO